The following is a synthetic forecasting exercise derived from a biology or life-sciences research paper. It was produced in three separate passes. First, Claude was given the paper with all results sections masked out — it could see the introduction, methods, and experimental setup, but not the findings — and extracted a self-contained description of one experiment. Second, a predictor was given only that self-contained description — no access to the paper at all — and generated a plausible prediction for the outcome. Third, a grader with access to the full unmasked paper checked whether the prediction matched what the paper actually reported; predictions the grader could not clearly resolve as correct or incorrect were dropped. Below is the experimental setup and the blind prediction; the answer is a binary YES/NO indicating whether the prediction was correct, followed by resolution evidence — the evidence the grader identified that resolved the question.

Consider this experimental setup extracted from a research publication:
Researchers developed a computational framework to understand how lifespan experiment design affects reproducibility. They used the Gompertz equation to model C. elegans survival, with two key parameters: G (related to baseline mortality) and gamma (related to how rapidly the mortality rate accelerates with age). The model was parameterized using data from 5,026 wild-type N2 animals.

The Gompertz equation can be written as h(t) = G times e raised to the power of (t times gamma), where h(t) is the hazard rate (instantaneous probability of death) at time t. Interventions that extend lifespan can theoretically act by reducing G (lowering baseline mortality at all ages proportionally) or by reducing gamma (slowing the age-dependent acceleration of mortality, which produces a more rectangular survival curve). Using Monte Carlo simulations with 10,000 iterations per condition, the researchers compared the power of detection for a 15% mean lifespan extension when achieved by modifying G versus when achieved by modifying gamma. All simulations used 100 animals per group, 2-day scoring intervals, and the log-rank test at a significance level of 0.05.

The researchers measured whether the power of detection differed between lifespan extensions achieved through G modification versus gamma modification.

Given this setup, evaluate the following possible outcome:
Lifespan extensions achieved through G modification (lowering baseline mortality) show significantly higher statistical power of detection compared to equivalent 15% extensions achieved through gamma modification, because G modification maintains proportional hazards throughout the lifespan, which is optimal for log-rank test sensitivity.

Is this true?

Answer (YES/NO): NO